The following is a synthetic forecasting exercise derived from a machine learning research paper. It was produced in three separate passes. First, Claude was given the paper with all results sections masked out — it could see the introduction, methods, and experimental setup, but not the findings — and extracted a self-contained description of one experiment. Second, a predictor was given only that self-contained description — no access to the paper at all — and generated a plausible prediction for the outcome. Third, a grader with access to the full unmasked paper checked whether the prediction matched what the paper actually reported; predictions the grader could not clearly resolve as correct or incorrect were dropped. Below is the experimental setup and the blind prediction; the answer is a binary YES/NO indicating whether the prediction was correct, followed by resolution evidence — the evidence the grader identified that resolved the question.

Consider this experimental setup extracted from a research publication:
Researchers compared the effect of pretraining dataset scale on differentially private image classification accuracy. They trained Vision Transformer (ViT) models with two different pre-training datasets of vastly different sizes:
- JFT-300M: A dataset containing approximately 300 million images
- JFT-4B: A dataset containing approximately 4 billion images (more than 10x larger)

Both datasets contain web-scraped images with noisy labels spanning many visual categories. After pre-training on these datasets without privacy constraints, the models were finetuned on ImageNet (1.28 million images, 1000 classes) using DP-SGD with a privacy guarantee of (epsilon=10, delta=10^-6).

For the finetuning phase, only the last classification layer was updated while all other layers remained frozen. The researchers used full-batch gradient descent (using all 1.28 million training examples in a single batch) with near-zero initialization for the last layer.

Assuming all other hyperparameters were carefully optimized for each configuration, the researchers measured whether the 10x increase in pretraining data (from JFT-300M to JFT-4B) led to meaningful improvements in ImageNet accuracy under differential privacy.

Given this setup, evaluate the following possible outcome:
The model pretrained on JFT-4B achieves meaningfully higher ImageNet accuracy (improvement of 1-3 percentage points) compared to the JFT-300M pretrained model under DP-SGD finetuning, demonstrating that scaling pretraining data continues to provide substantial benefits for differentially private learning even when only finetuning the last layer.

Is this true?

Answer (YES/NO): YES